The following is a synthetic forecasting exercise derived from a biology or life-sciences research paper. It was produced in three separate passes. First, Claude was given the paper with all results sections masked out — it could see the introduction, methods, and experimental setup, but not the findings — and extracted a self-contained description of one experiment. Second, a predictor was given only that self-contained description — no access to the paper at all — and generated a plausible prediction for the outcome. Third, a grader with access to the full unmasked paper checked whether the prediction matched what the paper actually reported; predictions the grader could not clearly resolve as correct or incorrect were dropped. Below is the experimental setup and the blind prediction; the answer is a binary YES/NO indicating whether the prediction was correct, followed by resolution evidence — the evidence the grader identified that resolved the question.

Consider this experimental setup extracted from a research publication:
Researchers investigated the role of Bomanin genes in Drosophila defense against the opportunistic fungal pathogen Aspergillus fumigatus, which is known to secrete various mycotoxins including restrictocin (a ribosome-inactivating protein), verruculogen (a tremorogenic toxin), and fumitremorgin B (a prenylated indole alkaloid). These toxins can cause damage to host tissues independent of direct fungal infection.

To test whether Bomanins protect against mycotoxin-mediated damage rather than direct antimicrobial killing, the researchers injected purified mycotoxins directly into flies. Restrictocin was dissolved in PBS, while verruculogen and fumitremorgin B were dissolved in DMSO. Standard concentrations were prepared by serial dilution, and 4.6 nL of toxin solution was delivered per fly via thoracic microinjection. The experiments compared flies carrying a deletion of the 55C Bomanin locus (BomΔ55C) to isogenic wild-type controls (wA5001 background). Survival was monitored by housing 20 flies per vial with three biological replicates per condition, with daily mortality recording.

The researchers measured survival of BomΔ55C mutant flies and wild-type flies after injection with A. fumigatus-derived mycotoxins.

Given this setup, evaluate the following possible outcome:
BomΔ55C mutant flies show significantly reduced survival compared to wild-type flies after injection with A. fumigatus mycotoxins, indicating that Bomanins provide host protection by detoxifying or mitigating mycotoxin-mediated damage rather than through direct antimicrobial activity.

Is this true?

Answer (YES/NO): YES